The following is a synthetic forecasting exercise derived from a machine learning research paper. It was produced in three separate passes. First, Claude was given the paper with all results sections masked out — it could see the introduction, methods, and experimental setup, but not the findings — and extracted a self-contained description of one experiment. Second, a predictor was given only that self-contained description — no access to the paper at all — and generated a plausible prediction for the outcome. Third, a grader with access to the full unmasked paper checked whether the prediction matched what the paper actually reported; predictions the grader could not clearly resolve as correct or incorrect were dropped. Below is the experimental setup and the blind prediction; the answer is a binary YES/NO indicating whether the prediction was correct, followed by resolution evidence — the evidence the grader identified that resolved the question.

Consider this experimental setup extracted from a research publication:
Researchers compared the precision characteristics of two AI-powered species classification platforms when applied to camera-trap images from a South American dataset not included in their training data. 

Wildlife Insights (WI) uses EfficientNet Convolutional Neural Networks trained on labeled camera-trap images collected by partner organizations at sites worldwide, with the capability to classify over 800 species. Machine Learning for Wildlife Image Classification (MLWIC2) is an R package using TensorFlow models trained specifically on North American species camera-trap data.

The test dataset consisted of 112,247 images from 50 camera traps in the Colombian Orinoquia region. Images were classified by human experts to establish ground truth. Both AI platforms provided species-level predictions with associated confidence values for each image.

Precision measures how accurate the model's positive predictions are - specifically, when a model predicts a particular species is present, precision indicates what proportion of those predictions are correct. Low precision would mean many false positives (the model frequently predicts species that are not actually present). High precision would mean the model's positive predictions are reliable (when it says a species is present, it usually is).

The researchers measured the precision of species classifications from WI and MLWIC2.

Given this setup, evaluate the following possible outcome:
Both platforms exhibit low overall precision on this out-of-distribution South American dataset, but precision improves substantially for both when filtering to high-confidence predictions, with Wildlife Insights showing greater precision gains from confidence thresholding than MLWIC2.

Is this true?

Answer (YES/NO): NO